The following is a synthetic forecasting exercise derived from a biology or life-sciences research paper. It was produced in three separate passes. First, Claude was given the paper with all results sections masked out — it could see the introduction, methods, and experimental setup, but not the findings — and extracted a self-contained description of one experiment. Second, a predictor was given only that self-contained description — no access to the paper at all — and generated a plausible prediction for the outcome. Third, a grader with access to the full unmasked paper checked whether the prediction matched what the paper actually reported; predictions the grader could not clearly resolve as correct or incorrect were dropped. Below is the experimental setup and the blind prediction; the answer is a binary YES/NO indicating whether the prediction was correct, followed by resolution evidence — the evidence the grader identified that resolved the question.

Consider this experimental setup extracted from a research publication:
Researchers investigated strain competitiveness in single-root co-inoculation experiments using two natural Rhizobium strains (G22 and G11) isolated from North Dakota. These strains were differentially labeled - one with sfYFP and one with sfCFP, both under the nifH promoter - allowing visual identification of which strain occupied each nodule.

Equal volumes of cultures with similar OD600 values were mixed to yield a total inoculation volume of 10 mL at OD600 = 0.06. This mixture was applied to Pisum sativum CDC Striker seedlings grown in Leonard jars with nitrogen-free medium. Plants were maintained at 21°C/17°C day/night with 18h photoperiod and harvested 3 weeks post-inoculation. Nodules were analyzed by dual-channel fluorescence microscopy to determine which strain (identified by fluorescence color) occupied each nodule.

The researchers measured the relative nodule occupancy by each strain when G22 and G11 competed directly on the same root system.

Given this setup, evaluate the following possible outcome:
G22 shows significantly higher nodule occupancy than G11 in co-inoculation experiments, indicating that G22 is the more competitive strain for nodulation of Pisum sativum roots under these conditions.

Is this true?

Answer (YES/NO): YES